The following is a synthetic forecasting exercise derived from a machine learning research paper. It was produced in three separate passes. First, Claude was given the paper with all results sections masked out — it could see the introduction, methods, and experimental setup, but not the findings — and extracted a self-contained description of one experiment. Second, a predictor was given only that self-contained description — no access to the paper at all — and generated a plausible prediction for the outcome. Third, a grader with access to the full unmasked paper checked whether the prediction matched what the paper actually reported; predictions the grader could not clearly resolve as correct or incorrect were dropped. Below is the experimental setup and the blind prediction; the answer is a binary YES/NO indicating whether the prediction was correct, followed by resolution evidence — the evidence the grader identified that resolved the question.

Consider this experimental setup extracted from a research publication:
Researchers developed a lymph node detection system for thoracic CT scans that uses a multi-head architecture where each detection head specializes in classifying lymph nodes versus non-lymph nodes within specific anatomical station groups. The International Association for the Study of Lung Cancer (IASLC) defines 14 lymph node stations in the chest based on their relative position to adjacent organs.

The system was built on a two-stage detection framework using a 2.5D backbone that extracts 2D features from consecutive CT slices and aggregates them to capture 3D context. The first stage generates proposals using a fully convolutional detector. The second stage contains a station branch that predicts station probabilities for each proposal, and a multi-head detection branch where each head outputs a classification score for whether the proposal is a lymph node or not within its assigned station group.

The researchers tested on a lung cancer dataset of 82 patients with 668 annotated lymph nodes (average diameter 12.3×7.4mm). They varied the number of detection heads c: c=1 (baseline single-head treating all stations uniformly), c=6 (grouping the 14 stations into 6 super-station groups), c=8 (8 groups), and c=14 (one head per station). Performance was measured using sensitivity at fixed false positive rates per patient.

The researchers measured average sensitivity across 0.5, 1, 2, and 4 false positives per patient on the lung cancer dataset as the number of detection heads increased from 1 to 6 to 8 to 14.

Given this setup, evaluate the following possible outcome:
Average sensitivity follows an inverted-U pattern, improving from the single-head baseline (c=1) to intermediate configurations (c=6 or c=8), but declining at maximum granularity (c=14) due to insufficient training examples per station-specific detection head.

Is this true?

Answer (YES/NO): YES